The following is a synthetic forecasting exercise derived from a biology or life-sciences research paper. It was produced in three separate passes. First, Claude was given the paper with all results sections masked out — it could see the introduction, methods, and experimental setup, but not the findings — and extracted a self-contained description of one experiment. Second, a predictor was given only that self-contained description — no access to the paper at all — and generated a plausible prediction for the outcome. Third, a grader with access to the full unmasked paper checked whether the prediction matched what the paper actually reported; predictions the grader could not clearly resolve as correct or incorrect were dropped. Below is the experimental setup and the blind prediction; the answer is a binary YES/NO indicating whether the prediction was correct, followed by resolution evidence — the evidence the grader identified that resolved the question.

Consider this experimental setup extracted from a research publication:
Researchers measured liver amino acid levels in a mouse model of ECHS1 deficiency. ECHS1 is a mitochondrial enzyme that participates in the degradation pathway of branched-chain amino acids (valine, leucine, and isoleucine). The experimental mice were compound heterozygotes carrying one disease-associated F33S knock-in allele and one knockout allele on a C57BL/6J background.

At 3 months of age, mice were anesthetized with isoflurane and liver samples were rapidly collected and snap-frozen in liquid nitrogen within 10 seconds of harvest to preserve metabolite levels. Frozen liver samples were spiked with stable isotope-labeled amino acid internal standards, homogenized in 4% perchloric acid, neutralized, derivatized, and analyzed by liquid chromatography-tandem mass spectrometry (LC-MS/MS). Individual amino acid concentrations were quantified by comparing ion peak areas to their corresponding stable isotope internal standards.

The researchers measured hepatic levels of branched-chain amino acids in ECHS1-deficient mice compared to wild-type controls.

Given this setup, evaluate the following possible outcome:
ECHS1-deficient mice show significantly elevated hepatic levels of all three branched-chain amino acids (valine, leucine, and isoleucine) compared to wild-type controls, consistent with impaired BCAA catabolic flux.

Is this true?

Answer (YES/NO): NO